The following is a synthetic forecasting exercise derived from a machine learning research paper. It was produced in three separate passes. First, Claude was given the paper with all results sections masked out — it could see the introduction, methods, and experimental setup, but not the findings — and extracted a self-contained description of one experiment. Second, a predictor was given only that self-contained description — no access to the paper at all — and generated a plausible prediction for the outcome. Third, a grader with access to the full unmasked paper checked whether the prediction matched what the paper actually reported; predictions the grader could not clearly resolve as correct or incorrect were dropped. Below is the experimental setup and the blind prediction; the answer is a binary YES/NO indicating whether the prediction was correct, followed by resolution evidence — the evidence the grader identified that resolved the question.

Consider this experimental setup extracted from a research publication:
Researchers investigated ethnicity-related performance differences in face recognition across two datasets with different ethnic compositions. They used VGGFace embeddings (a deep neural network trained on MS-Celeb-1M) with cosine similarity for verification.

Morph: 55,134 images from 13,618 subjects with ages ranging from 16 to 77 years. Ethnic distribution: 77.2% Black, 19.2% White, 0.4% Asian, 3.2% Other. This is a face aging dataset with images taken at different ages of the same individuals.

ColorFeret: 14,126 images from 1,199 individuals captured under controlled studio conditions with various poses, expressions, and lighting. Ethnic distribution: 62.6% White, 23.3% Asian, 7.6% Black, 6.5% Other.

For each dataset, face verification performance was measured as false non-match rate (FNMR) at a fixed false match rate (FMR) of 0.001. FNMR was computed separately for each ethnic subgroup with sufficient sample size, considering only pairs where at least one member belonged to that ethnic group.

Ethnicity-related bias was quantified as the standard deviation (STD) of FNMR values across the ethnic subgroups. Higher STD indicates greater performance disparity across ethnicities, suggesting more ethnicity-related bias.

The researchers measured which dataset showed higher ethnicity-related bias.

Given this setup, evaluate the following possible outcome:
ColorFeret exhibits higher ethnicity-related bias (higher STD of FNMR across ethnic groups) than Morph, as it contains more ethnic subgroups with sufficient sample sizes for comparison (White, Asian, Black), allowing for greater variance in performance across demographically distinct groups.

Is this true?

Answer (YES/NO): NO